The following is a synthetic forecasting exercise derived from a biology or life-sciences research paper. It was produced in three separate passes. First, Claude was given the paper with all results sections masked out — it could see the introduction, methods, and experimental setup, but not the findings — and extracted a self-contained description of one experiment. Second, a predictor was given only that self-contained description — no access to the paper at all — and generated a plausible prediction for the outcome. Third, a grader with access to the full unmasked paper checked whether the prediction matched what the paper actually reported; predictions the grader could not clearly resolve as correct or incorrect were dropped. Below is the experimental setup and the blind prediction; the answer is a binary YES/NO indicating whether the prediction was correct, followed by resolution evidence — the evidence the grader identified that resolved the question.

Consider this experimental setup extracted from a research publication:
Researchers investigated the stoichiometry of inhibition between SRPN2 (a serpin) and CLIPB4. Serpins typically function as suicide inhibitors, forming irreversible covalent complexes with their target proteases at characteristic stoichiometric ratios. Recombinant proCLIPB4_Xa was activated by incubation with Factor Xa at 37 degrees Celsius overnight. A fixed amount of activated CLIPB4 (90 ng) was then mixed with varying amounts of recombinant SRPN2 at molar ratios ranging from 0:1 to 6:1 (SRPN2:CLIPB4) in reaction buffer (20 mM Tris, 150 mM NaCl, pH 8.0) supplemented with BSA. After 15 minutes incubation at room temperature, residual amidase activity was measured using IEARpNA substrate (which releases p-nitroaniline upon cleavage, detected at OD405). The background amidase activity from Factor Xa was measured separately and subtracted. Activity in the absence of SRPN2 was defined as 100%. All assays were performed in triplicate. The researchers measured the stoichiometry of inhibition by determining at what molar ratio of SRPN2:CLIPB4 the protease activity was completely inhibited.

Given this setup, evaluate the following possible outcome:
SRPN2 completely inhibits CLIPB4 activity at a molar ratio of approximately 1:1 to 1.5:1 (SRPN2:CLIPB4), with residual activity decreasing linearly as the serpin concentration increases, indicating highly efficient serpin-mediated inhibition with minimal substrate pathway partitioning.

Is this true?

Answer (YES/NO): YES